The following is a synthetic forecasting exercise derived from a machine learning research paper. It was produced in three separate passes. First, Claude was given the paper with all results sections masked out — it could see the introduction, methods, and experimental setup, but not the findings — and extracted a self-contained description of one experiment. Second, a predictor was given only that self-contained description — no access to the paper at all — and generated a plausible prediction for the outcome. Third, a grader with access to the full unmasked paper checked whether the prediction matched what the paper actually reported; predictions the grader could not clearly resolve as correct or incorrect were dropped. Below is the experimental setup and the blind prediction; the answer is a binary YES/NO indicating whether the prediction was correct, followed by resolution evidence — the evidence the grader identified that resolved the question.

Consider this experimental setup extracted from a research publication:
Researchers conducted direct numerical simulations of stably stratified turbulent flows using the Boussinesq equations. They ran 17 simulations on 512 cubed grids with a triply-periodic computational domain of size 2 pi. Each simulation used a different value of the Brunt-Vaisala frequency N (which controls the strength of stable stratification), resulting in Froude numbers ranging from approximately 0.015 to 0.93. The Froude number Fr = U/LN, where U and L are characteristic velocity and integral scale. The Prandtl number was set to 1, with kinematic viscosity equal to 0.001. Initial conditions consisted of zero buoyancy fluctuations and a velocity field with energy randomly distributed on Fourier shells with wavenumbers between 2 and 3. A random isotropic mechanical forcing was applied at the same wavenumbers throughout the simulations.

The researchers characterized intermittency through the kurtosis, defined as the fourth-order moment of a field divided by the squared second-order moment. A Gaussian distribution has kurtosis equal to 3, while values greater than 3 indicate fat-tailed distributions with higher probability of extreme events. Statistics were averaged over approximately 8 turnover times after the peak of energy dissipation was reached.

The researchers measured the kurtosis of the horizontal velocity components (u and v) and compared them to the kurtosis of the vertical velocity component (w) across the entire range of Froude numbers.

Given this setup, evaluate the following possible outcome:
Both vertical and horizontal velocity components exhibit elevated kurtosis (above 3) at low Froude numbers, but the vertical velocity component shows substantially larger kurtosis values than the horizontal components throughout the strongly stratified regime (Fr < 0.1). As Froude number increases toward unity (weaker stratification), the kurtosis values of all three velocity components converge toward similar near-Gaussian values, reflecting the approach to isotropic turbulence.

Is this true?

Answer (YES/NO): NO